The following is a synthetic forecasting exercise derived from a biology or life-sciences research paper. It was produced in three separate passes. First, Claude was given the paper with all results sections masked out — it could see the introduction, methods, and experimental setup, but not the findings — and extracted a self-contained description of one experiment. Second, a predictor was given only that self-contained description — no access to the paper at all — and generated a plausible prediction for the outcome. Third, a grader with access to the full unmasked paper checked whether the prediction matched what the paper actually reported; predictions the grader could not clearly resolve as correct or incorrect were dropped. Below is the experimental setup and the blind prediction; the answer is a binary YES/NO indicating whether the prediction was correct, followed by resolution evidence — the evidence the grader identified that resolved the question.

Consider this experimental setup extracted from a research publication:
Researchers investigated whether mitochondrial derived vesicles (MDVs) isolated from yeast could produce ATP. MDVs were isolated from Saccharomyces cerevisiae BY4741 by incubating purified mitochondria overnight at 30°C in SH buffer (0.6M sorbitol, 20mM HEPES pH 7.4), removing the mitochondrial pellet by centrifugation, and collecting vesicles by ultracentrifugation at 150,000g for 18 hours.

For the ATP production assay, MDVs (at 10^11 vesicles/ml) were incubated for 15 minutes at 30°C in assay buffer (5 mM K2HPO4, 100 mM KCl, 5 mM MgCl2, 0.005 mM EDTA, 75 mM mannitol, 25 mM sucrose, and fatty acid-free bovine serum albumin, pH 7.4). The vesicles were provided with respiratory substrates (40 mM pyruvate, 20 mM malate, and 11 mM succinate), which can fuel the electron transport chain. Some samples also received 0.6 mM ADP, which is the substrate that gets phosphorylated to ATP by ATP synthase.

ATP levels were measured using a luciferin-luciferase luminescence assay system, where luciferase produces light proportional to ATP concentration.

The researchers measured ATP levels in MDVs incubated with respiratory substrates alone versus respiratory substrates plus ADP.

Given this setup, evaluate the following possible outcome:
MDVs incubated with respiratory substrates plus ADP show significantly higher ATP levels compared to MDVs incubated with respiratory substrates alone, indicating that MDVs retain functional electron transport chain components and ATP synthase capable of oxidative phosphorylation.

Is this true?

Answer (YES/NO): NO